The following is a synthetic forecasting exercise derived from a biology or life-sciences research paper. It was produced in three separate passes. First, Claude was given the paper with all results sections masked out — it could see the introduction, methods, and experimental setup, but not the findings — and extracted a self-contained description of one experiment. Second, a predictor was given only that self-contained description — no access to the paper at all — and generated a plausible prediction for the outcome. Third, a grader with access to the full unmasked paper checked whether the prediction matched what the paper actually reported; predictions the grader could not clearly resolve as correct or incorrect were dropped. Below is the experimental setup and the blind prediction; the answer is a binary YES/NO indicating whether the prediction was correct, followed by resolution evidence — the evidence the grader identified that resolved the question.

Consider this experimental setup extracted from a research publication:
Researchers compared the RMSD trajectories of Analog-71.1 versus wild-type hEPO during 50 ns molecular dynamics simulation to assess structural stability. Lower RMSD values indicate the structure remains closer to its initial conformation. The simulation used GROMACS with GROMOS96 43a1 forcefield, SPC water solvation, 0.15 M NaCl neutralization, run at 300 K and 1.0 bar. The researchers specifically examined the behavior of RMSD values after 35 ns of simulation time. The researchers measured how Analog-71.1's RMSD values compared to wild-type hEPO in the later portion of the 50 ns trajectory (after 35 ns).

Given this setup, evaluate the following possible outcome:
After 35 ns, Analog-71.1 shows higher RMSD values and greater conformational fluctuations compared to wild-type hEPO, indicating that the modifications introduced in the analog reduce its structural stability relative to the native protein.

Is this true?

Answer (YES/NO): NO